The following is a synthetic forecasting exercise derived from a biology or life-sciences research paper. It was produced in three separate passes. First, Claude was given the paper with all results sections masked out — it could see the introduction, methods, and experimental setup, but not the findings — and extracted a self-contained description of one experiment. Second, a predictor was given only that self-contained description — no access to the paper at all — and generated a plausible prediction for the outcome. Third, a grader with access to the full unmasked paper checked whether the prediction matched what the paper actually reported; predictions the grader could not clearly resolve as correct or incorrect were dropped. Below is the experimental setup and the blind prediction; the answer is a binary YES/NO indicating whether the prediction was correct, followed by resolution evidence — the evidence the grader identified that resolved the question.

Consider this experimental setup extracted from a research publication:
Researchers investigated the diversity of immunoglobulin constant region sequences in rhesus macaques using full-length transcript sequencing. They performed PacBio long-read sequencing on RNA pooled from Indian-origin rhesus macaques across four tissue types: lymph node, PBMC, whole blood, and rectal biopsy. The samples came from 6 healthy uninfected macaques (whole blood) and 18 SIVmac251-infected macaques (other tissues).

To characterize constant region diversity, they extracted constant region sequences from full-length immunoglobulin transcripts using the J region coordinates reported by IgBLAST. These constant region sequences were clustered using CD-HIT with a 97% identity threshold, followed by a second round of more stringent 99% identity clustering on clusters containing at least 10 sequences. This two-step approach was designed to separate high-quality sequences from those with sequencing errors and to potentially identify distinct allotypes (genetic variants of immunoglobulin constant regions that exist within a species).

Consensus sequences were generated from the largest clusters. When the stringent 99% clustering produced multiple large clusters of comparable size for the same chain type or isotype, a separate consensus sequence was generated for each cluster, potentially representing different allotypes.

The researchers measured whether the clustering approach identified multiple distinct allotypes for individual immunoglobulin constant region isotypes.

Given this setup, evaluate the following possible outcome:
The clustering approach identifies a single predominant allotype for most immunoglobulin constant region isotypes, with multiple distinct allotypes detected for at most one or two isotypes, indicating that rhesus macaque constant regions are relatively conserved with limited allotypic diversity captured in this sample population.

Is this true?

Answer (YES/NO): YES